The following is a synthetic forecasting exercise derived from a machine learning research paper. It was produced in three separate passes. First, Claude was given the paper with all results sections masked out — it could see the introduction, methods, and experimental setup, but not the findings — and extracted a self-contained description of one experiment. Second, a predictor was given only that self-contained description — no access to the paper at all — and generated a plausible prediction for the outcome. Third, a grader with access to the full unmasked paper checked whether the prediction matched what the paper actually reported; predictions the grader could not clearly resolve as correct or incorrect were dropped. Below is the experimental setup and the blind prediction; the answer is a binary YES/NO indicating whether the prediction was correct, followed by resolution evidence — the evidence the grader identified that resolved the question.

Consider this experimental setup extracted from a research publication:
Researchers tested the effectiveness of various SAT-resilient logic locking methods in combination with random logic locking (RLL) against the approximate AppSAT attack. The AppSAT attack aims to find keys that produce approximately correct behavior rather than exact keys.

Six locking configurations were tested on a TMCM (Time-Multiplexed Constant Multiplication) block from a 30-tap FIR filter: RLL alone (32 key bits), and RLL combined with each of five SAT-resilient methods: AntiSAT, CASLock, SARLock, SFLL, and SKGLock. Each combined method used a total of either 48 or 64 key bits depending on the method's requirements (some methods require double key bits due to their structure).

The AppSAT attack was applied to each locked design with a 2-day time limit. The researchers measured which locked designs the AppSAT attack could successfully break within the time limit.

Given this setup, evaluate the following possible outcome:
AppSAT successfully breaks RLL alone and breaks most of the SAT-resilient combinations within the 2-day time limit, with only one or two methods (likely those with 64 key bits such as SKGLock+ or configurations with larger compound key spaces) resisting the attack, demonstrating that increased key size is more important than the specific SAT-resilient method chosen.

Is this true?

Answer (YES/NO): NO